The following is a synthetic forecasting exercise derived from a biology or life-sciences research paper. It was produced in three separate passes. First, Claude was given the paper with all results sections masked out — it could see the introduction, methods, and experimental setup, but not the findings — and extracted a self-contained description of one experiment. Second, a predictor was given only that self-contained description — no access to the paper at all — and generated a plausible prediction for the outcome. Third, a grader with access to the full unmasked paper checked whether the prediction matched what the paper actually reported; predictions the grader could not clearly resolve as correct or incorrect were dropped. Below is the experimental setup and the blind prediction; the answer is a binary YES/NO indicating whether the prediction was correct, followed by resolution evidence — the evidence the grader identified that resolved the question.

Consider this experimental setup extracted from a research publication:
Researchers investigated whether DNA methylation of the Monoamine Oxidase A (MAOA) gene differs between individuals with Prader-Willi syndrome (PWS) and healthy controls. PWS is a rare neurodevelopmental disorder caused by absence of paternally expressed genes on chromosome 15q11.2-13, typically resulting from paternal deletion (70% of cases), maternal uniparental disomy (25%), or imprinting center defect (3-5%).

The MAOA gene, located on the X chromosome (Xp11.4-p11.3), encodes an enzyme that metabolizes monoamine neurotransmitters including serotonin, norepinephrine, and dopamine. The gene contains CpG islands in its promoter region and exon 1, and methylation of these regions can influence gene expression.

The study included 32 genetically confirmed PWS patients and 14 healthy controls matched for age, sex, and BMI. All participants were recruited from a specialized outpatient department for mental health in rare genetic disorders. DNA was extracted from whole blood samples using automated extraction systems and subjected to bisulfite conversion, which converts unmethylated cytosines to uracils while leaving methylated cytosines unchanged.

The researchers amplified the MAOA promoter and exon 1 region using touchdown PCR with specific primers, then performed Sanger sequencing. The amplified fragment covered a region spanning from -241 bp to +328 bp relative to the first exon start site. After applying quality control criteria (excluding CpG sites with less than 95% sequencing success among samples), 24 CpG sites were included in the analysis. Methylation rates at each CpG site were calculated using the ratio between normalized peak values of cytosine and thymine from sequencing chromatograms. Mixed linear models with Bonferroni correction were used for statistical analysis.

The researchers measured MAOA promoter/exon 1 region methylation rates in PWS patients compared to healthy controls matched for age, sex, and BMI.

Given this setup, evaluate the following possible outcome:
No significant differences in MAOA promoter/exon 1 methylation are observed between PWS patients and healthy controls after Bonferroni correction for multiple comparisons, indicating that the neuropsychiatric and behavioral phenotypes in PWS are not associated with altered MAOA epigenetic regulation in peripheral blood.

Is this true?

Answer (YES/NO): NO